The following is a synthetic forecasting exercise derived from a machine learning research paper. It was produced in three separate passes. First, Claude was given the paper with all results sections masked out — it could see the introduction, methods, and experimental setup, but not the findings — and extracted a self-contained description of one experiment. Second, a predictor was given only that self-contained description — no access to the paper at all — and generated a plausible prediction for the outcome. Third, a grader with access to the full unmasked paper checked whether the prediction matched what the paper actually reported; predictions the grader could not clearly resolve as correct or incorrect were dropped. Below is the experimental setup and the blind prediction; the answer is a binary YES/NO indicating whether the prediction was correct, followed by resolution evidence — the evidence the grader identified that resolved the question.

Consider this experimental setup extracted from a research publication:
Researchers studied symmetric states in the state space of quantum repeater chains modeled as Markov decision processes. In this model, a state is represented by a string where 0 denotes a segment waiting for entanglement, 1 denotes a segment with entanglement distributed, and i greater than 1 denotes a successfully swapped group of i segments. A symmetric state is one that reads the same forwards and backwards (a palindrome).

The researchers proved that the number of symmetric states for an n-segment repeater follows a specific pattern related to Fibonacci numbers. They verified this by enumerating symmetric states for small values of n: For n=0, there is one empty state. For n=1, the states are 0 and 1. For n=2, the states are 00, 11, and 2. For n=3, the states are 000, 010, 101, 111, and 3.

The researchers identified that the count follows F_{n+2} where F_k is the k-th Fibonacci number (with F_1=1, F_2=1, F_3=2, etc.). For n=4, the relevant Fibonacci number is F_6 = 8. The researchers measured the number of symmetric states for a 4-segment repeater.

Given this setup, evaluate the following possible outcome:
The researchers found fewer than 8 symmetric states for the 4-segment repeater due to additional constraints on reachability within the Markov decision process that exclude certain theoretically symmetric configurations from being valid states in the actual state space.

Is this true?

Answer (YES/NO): NO